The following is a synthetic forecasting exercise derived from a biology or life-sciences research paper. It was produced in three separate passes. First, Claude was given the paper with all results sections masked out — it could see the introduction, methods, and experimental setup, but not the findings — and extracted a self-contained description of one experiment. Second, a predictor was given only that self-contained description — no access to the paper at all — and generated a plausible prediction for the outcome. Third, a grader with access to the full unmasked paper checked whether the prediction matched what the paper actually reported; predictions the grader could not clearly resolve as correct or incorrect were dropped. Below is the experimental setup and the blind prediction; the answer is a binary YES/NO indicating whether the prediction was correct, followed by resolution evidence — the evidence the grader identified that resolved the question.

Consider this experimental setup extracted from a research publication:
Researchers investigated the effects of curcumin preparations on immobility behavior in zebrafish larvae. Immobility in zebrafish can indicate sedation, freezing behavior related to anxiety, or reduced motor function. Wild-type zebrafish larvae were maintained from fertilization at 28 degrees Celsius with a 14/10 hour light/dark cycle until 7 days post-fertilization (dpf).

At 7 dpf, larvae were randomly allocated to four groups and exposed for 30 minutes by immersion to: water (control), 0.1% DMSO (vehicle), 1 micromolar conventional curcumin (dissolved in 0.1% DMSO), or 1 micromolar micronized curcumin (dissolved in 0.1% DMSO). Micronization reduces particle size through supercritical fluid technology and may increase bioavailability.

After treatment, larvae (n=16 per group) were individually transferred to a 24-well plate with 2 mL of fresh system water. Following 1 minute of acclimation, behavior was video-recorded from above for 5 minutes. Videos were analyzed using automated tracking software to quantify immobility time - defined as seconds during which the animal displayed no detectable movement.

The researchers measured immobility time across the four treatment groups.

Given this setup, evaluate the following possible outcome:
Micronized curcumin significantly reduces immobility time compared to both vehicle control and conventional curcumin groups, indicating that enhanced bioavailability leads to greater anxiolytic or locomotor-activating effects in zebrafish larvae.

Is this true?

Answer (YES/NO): NO